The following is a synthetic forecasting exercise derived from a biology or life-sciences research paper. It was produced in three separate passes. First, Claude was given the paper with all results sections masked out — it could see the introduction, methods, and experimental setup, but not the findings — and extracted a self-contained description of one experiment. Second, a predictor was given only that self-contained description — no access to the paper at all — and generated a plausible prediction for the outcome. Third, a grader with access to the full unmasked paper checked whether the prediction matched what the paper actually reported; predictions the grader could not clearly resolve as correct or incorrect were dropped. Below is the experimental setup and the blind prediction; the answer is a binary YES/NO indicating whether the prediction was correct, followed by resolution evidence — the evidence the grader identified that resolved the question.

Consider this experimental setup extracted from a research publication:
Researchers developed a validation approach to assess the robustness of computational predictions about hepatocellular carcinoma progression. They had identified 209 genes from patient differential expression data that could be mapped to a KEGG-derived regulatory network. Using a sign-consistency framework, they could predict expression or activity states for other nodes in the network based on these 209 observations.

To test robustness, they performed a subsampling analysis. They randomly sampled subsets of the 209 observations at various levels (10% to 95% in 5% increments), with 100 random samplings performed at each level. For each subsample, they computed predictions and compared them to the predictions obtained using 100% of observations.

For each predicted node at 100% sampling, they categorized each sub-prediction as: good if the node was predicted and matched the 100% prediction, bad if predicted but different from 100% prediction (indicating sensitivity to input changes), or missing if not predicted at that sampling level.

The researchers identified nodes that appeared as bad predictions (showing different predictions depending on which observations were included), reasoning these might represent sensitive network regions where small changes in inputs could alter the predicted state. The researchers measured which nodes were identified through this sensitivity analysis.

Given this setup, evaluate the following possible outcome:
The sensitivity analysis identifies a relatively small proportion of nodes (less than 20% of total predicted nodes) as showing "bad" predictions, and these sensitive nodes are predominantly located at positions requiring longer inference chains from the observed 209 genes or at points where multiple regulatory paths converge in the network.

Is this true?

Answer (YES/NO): NO